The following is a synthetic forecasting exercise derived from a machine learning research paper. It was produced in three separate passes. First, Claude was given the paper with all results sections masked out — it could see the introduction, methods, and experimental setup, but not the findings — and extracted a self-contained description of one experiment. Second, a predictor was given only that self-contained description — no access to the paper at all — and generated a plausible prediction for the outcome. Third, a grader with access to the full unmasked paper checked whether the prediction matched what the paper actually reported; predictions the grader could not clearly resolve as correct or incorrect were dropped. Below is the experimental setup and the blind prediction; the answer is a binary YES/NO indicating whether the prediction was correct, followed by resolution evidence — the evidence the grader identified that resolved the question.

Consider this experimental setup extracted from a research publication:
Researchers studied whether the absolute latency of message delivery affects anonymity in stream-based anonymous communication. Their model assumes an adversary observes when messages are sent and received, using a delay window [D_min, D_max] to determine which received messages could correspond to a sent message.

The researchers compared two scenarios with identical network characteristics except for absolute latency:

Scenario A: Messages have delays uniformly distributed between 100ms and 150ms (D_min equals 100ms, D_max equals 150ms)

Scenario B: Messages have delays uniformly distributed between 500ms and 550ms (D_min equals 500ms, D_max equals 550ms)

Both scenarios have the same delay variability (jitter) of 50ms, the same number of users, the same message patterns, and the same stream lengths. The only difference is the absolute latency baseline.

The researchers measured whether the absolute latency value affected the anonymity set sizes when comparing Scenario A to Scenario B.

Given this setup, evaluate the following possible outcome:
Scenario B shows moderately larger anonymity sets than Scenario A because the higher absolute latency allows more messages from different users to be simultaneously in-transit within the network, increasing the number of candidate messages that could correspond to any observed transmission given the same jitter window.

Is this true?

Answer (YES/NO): NO